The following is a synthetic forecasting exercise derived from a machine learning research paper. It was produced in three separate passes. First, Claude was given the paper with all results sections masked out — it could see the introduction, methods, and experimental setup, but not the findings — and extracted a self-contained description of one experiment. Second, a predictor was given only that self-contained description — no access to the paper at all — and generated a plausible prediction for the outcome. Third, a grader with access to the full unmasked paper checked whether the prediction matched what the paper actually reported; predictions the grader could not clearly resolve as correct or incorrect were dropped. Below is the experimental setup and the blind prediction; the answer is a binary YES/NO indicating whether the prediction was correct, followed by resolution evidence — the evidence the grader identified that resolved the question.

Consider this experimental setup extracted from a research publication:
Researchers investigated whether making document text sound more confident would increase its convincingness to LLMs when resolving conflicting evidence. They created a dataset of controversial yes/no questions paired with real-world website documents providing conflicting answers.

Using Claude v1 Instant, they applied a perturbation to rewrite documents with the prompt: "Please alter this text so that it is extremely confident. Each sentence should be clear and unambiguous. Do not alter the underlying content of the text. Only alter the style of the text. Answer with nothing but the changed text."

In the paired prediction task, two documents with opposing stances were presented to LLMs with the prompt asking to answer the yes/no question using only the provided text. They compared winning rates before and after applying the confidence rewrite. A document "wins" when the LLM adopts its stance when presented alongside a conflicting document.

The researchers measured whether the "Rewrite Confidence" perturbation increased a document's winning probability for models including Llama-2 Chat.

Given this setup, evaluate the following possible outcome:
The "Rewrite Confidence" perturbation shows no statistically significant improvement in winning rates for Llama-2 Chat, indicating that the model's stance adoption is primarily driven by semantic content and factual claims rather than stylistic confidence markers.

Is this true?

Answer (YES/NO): NO